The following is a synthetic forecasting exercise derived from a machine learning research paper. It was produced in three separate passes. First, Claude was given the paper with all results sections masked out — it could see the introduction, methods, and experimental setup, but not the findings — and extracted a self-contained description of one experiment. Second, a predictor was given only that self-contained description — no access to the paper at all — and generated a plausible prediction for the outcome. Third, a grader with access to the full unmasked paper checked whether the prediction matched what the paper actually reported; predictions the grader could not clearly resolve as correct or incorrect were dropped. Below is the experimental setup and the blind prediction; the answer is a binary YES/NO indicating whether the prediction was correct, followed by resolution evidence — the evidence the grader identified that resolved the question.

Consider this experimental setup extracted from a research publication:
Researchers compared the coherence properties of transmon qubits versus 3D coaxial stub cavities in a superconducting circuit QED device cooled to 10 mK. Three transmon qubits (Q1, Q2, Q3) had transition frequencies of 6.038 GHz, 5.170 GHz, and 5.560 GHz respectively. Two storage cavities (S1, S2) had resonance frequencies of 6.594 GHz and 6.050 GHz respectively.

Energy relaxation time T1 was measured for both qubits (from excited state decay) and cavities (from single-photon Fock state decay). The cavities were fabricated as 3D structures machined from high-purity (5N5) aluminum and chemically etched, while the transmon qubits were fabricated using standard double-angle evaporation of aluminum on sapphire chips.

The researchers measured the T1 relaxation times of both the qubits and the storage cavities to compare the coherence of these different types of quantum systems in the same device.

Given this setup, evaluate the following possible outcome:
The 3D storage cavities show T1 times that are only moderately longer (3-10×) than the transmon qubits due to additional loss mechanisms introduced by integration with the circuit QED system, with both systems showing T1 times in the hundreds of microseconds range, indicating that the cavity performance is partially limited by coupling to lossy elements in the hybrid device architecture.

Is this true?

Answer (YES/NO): NO